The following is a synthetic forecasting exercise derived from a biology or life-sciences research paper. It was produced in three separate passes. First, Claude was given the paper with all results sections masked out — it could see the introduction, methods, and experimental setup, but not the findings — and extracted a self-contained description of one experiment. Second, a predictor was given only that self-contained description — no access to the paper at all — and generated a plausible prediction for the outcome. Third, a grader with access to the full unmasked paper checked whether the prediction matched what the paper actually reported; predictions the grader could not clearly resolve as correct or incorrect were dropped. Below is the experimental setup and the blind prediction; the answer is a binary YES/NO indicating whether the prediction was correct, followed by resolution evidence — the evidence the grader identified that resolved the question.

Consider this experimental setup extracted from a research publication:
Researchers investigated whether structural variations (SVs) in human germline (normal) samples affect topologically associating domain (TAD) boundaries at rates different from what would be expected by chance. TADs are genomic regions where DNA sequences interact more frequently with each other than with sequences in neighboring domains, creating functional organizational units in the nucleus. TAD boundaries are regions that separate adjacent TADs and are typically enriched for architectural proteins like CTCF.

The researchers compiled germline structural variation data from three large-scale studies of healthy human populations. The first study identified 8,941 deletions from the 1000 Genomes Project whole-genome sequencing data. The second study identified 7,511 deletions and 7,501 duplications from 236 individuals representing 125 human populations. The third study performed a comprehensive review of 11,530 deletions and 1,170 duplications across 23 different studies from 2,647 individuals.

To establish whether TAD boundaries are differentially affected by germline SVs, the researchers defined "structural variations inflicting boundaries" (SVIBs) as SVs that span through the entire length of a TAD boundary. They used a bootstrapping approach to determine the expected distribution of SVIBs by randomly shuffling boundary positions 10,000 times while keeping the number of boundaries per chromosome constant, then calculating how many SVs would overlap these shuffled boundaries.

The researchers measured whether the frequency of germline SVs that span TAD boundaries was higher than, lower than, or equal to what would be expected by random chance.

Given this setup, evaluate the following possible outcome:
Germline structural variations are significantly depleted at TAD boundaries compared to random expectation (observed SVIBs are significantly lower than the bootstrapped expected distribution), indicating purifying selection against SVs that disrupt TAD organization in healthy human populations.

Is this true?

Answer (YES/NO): YES